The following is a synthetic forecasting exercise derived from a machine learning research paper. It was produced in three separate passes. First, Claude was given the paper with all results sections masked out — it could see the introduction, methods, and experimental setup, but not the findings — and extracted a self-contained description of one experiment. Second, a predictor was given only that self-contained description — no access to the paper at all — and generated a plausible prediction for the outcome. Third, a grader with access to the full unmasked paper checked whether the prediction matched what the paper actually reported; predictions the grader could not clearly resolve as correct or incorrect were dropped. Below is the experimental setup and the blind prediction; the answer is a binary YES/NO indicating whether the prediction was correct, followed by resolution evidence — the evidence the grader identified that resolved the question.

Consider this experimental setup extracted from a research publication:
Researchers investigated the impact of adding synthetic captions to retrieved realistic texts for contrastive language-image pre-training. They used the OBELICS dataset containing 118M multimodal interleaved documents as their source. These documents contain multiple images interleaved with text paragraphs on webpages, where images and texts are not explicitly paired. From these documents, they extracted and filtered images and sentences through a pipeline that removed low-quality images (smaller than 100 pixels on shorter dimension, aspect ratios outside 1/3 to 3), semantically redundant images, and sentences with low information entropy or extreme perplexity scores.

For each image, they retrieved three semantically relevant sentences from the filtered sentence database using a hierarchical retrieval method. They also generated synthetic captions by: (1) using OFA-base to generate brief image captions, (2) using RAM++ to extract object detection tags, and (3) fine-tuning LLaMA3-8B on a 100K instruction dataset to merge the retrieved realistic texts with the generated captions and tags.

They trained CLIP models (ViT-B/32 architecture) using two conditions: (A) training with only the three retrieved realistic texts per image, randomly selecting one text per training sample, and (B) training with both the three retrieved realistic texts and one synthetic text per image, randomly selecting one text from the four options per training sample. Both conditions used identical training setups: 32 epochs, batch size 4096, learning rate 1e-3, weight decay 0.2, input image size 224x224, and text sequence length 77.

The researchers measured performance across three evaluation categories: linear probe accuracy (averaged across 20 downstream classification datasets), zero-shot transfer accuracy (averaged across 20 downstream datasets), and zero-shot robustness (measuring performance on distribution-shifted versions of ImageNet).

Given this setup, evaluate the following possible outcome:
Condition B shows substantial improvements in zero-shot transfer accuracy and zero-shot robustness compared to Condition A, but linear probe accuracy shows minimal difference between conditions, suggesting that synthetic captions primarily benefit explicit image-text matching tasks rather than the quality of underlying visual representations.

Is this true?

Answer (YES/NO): NO